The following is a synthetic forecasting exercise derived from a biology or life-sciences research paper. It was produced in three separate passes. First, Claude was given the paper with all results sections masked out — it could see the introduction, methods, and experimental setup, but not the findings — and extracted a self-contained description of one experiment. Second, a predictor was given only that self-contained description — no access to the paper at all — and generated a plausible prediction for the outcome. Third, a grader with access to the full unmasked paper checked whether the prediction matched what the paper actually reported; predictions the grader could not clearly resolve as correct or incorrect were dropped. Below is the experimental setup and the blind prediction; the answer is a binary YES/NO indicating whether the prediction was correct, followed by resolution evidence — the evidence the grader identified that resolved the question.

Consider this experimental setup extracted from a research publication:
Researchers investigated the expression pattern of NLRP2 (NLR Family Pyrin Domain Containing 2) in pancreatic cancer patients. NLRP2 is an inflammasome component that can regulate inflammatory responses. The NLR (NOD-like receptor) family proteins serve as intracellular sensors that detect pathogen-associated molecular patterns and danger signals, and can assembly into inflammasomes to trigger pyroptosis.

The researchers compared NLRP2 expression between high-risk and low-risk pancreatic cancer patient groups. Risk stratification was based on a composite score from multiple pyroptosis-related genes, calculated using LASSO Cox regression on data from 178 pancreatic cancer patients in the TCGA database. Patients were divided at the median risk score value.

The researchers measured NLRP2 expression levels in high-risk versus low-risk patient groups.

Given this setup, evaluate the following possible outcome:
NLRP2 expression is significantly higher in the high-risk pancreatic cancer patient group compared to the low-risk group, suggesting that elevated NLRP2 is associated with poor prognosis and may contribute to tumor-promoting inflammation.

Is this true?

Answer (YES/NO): YES